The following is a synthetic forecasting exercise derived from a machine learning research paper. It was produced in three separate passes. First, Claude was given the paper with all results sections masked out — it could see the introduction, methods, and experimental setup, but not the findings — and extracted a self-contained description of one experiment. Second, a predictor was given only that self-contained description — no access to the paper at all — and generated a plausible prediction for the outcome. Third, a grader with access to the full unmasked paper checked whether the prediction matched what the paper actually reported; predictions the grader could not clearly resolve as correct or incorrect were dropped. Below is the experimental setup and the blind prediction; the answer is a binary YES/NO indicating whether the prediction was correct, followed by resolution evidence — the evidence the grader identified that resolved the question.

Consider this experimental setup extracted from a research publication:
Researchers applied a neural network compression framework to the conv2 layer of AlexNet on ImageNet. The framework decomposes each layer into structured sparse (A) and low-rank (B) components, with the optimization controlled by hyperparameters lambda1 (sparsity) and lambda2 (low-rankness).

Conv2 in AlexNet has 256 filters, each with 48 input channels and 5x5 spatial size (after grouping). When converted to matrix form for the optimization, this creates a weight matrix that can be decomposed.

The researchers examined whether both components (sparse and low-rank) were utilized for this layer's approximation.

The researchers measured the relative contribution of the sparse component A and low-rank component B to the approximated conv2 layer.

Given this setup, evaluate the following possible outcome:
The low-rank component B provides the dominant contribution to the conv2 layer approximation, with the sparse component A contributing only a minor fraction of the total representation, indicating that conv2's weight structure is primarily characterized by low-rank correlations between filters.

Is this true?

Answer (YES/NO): NO